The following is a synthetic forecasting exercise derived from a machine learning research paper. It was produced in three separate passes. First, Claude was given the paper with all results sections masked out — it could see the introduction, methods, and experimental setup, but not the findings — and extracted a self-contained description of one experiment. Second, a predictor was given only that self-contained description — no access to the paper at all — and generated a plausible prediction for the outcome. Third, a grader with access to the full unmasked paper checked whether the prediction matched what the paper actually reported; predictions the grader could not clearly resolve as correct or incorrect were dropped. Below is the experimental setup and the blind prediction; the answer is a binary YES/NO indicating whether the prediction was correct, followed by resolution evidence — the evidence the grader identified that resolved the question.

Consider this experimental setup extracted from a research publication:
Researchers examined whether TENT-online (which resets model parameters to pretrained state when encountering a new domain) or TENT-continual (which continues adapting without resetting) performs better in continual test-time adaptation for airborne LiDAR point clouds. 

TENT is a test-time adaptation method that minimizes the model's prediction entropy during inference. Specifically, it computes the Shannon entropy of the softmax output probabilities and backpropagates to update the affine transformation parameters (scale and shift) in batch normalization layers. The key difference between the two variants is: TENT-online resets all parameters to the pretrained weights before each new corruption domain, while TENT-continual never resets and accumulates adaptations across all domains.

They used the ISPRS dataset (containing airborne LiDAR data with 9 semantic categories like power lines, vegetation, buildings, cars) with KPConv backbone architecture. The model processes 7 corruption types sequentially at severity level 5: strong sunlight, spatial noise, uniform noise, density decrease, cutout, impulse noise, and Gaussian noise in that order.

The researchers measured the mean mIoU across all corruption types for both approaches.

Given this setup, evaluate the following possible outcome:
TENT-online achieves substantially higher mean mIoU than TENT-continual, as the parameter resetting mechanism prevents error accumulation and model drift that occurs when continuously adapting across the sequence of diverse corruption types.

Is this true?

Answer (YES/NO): NO